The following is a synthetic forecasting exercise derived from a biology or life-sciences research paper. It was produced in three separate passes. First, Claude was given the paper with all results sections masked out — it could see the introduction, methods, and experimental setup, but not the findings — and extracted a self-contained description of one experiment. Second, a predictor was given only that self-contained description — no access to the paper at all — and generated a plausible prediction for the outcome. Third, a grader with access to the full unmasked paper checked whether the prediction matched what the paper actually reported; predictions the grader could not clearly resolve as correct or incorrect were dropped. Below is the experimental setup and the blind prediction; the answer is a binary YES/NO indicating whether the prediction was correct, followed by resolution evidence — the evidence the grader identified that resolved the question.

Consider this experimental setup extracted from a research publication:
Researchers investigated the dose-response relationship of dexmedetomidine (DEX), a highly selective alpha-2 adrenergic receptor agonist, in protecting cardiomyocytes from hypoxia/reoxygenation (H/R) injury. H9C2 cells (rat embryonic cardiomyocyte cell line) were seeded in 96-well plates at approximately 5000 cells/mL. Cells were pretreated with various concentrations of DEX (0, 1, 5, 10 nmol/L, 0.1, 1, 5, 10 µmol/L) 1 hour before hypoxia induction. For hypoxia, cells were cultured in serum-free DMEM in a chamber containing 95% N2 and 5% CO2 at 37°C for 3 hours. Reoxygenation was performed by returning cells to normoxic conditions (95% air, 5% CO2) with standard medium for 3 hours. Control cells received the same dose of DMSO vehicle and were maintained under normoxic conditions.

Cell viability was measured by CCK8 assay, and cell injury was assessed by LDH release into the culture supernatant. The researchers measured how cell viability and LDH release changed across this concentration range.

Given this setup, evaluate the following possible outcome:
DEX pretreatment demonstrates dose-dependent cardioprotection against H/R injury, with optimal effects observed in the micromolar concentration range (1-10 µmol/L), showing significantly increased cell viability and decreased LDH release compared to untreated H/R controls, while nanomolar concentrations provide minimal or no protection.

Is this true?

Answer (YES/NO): NO